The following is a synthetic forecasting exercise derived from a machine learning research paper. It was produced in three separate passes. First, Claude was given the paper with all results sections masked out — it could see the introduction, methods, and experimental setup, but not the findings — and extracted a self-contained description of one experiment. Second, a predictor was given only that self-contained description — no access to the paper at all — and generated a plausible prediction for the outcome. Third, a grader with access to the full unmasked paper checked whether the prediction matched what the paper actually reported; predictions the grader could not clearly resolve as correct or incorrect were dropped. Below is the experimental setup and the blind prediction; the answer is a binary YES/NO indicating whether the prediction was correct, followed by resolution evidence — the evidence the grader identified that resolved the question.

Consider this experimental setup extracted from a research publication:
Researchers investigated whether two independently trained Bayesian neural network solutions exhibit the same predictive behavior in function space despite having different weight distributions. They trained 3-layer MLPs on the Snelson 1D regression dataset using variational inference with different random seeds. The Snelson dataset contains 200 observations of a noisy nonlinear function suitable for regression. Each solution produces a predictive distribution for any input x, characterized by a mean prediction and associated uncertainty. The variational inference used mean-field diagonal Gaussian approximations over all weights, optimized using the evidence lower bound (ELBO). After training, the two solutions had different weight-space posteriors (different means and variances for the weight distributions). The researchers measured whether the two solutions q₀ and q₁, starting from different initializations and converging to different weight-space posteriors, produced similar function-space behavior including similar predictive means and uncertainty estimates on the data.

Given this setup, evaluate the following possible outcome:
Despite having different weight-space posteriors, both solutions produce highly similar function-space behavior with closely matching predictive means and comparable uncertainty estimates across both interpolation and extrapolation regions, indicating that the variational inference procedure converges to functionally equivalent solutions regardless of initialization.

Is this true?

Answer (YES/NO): YES